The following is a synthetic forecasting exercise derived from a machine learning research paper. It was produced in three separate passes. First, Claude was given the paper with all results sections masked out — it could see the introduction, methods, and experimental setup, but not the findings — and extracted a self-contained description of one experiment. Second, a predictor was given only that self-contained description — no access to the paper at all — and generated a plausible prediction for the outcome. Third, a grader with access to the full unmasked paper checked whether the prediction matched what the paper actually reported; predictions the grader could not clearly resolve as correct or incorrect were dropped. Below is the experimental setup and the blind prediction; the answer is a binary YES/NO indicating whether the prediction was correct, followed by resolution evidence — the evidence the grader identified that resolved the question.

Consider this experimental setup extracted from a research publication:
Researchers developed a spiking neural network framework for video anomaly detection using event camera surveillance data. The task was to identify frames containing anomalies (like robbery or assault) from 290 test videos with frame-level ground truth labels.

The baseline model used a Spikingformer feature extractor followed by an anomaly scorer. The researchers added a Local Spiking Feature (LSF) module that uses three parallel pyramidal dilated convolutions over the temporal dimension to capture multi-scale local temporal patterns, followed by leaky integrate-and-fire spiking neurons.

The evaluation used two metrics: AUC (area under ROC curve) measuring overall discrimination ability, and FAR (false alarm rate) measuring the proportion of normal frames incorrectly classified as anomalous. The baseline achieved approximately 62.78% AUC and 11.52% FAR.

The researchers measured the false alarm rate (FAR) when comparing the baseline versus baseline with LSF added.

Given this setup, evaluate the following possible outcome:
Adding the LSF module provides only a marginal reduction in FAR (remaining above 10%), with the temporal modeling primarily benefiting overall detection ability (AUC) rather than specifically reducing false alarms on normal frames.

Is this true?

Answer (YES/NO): NO